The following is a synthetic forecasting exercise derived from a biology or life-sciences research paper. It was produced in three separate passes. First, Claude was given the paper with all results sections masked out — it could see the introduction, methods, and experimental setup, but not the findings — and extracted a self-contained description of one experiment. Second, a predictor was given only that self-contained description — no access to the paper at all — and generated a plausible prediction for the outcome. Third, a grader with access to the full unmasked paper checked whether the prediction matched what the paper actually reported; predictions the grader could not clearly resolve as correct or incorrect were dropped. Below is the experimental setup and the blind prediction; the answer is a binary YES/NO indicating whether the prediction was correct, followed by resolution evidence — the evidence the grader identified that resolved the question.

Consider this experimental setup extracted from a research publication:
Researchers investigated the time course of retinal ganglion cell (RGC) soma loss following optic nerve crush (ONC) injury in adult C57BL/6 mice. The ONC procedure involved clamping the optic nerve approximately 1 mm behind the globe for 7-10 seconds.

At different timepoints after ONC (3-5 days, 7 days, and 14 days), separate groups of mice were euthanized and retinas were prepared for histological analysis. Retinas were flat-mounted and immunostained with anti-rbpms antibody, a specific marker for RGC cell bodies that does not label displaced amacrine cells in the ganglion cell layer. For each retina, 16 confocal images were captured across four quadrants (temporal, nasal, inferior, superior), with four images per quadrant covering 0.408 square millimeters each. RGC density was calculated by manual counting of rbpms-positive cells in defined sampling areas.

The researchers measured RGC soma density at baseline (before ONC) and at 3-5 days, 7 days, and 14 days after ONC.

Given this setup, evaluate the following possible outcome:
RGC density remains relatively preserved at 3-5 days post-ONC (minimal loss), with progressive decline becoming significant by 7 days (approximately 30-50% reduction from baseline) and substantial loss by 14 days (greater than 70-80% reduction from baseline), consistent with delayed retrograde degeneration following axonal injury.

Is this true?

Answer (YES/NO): NO